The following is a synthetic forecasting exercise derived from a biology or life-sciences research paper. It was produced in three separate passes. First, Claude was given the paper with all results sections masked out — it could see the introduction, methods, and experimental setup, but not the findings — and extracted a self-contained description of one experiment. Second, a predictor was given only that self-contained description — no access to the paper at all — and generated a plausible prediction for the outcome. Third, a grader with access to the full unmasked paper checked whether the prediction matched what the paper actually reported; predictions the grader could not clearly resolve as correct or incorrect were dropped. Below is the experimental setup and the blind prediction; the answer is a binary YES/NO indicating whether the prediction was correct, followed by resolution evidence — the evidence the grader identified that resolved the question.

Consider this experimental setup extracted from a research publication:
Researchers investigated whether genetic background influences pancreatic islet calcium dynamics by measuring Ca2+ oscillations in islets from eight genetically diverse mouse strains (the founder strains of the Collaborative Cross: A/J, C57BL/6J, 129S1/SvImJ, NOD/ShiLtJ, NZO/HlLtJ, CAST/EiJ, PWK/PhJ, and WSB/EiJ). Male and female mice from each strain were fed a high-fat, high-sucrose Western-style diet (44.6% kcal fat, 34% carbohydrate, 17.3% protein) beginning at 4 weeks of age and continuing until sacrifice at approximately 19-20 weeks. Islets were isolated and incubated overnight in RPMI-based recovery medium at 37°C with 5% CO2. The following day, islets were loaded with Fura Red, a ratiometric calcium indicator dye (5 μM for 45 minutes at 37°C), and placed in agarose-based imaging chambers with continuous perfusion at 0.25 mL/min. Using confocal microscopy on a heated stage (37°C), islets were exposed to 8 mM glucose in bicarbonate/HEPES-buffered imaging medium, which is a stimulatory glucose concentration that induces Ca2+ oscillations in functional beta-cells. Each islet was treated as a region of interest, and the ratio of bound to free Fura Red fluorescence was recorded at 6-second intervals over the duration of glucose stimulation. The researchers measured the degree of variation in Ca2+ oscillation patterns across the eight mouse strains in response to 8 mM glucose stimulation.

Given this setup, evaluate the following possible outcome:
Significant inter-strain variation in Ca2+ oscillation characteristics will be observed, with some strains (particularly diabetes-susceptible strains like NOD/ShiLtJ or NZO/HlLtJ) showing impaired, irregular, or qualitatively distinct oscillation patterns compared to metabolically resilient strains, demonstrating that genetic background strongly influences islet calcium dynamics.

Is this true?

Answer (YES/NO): YES